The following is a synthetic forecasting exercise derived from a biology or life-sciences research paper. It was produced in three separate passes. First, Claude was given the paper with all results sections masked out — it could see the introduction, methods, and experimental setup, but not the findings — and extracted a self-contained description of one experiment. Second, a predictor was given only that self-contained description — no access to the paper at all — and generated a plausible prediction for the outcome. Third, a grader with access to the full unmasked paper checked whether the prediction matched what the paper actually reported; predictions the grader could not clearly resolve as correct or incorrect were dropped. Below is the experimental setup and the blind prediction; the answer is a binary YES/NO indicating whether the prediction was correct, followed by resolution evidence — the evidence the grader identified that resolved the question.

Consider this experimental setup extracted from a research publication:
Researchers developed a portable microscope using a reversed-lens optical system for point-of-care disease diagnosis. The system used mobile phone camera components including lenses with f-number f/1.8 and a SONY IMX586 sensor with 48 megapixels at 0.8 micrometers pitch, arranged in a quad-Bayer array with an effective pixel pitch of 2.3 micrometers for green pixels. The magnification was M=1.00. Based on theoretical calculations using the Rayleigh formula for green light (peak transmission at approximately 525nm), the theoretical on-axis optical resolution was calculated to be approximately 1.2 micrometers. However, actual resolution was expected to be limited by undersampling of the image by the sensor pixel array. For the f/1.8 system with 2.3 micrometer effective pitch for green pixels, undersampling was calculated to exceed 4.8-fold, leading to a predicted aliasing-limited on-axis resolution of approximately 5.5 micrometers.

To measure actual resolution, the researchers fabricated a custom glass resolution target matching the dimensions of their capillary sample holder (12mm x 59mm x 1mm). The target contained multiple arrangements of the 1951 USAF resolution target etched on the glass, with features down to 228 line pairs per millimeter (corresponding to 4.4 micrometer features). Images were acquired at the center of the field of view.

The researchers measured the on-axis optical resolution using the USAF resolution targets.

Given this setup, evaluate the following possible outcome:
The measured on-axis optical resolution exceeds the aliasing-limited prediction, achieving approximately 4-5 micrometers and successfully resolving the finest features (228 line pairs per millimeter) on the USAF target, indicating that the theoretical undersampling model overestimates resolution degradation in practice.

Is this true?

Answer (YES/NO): NO